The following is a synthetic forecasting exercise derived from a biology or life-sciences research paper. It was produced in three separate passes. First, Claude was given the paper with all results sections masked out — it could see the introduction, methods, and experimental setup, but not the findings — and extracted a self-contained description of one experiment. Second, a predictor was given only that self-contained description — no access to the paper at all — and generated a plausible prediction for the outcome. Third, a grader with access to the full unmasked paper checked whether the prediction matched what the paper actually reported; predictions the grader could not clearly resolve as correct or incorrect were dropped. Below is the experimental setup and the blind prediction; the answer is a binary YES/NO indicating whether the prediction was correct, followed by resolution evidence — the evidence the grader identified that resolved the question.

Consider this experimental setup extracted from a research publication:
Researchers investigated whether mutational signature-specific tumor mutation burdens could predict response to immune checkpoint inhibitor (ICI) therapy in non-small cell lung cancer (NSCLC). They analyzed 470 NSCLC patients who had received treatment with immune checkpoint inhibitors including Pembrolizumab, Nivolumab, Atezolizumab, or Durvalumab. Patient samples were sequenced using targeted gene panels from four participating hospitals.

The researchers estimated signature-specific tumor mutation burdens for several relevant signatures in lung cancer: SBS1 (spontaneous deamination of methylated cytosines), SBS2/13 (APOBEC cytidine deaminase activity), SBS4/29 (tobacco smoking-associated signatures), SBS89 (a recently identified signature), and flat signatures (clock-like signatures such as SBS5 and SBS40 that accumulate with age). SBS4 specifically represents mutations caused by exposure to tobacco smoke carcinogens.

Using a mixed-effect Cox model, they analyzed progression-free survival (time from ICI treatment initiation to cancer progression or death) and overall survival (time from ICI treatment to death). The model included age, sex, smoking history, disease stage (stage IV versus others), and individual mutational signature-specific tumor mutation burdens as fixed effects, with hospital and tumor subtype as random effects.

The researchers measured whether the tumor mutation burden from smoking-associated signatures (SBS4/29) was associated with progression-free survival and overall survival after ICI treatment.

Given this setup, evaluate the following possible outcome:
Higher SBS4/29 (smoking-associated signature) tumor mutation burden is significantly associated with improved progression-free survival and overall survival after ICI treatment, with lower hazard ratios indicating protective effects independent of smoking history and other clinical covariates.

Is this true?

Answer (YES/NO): YES